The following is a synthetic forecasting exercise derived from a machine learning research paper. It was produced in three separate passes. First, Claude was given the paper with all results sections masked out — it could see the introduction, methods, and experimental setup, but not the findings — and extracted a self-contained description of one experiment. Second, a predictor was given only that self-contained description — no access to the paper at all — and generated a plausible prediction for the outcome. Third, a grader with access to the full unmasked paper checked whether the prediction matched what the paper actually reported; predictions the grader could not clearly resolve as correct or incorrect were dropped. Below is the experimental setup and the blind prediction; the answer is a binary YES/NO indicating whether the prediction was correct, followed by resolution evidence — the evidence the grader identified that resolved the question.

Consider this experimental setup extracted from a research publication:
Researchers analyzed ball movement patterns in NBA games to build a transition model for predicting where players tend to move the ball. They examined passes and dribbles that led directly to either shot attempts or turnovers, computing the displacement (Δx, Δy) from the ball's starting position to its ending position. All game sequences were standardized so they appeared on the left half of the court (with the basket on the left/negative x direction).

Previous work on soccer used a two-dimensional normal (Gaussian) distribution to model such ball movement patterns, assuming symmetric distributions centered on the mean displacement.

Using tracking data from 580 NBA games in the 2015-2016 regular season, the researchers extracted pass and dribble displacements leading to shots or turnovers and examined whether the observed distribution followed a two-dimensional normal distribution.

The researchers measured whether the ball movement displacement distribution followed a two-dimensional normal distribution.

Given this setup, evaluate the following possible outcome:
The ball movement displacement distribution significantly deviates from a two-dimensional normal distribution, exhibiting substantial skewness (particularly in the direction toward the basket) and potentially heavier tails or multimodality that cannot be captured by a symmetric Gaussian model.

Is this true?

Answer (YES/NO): YES